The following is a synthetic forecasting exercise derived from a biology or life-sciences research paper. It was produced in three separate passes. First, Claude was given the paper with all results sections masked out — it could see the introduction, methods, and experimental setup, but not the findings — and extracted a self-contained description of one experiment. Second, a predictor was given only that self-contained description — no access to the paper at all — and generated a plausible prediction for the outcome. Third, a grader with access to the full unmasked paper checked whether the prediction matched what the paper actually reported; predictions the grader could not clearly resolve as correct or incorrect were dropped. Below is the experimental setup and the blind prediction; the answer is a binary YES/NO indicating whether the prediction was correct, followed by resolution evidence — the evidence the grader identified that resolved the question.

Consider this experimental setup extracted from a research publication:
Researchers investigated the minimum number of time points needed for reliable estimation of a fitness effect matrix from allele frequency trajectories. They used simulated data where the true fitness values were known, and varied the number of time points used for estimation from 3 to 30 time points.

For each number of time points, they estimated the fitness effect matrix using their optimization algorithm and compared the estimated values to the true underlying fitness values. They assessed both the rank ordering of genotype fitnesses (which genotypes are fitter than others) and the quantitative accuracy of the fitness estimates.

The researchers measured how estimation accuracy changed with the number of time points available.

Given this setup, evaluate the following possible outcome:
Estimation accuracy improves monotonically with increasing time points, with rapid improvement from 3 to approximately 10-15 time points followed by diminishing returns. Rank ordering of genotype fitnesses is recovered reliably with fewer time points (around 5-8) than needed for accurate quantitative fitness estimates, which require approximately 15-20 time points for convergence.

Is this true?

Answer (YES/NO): NO